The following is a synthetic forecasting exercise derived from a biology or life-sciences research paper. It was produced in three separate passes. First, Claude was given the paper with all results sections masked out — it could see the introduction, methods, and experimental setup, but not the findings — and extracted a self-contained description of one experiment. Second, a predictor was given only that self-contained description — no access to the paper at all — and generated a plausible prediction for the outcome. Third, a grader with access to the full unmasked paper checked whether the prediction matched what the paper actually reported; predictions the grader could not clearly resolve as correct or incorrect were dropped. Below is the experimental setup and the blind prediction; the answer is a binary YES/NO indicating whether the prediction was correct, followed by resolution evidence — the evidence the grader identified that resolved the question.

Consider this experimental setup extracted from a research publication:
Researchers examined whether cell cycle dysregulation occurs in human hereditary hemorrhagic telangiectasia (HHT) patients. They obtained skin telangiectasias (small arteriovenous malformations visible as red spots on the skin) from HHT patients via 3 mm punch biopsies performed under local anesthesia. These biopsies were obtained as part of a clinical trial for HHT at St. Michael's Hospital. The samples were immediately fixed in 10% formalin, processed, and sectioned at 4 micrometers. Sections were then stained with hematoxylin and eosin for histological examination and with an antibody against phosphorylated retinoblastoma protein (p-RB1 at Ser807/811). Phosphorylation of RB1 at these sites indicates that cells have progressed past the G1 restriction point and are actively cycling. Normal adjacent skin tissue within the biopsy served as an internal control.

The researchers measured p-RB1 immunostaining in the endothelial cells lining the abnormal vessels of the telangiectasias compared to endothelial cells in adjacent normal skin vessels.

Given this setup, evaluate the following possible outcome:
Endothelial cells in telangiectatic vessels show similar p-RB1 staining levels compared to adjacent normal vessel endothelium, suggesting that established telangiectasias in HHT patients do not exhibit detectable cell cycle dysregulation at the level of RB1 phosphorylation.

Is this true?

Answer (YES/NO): NO